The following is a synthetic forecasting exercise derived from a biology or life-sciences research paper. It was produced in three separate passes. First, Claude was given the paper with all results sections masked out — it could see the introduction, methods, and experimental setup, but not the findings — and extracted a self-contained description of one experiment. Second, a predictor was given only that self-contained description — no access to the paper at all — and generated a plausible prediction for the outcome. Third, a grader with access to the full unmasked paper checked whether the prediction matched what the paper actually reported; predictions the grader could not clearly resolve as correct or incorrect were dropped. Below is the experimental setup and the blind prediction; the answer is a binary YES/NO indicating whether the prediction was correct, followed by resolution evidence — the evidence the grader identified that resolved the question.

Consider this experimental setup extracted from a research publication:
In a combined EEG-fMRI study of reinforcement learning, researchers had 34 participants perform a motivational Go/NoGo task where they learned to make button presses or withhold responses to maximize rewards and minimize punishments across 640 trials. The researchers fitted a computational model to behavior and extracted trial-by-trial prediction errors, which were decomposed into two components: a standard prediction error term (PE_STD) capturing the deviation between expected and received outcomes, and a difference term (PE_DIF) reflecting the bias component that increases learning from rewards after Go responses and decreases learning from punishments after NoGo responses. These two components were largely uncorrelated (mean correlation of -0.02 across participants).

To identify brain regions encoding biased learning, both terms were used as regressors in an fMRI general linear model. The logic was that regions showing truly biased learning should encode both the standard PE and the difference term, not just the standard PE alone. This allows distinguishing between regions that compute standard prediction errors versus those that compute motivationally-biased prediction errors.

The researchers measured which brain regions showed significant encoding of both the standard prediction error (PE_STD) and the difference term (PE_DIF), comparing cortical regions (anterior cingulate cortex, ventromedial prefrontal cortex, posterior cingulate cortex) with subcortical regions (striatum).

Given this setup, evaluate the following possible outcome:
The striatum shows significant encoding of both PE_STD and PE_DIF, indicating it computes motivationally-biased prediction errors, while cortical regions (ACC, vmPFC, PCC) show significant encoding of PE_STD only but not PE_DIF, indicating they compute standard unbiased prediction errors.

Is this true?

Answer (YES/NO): NO